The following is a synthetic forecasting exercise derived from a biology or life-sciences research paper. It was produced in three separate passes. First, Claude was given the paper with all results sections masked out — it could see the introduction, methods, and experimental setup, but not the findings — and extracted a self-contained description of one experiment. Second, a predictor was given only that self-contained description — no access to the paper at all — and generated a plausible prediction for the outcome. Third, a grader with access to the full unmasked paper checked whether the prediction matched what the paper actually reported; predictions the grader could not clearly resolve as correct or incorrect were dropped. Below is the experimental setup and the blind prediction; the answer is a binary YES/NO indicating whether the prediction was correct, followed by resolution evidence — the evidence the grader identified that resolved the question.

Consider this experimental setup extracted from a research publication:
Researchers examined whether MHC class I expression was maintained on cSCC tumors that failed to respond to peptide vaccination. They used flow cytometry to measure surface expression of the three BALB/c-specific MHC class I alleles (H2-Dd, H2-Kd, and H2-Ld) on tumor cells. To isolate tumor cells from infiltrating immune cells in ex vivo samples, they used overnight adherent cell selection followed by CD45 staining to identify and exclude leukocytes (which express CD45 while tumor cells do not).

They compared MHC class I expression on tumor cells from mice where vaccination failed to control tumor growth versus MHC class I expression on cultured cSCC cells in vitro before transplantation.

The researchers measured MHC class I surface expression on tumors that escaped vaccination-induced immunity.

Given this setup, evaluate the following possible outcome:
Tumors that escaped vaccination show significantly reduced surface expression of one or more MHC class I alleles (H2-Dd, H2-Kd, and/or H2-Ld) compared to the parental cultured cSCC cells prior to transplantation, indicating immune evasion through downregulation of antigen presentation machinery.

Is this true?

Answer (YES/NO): NO